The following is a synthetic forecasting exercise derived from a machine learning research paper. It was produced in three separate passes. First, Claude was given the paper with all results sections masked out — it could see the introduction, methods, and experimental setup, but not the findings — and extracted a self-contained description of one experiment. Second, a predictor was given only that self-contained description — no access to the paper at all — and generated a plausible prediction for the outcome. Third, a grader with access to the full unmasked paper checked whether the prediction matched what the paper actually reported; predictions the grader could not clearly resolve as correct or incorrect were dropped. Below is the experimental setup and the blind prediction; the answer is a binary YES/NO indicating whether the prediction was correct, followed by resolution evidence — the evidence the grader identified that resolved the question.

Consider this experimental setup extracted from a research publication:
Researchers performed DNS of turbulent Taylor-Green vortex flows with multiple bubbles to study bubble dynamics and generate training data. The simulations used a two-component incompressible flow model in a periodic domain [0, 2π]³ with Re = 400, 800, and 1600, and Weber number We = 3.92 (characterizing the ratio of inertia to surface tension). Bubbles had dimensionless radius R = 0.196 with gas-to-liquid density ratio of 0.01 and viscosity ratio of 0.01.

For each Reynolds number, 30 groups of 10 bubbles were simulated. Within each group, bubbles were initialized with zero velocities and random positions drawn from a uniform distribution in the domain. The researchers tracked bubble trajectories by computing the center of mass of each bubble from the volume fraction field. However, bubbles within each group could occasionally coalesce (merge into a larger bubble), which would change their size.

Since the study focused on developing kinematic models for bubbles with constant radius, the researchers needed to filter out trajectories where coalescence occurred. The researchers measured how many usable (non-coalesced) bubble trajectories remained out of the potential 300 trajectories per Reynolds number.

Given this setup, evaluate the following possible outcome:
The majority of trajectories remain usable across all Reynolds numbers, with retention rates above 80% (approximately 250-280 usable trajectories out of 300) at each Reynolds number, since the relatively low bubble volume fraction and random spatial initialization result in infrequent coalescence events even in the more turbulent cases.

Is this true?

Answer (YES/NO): YES